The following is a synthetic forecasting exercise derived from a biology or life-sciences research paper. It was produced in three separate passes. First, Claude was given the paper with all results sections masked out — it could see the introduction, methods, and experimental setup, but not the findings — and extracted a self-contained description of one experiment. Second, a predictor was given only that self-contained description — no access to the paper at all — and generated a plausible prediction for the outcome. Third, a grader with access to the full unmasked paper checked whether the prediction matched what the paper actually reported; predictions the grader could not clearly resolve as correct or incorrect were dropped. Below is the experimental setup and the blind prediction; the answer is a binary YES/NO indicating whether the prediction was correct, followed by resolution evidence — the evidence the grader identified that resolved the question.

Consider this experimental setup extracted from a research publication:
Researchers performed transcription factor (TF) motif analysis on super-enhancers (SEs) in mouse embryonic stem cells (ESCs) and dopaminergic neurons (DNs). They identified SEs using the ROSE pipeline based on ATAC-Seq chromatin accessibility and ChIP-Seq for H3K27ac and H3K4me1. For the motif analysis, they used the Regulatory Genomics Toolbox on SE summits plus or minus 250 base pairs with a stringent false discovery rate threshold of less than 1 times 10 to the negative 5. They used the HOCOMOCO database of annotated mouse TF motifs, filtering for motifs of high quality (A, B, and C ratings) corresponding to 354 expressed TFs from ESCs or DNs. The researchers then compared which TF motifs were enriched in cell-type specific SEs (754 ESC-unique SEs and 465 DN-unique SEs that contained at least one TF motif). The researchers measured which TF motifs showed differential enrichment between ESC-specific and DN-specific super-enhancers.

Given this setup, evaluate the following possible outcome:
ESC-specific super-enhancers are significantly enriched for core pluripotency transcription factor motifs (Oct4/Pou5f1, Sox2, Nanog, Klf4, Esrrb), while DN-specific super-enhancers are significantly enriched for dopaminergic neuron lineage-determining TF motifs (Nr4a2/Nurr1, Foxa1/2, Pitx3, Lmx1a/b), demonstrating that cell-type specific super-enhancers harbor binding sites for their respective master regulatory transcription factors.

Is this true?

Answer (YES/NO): NO